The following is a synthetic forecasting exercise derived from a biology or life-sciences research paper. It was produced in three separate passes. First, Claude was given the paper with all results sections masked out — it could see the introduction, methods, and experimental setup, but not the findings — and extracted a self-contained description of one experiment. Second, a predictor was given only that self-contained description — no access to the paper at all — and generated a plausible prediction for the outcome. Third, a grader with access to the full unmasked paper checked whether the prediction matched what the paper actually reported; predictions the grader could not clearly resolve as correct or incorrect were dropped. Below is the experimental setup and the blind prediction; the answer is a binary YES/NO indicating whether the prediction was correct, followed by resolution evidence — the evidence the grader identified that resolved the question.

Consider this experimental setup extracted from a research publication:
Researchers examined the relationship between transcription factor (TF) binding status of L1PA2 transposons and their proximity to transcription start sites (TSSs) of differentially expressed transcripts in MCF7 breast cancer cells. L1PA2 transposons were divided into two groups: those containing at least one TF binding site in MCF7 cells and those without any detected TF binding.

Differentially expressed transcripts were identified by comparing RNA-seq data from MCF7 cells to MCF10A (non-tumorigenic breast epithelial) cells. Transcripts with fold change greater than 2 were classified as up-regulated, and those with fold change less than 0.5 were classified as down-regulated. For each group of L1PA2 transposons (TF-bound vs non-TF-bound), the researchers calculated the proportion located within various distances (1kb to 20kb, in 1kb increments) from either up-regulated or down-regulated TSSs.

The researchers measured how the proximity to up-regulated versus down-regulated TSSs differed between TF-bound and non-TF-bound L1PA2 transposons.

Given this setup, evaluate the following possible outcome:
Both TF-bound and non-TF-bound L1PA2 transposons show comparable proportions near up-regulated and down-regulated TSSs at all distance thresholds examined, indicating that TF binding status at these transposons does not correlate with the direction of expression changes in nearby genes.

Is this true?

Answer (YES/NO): NO